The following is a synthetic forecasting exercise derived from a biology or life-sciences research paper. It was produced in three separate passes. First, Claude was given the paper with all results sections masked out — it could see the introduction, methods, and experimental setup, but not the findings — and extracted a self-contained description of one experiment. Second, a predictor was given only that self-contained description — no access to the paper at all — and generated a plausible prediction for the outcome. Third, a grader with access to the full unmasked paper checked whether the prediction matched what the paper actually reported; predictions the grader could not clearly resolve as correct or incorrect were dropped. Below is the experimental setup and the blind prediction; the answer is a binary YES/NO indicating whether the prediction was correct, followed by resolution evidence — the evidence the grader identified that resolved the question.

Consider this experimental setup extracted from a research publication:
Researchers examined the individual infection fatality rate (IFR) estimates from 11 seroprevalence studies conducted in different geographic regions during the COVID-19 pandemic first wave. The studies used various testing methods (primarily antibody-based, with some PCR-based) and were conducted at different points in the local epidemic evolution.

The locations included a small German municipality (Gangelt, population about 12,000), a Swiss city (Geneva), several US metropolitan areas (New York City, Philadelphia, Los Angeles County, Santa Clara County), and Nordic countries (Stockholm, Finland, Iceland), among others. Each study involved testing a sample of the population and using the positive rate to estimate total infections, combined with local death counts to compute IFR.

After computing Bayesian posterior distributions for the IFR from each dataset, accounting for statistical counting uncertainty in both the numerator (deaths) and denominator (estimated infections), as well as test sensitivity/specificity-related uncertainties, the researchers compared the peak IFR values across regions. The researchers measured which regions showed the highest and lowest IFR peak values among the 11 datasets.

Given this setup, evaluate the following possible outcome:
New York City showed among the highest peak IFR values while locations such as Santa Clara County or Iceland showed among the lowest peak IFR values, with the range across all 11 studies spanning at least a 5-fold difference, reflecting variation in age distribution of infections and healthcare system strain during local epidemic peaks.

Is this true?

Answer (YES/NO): NO